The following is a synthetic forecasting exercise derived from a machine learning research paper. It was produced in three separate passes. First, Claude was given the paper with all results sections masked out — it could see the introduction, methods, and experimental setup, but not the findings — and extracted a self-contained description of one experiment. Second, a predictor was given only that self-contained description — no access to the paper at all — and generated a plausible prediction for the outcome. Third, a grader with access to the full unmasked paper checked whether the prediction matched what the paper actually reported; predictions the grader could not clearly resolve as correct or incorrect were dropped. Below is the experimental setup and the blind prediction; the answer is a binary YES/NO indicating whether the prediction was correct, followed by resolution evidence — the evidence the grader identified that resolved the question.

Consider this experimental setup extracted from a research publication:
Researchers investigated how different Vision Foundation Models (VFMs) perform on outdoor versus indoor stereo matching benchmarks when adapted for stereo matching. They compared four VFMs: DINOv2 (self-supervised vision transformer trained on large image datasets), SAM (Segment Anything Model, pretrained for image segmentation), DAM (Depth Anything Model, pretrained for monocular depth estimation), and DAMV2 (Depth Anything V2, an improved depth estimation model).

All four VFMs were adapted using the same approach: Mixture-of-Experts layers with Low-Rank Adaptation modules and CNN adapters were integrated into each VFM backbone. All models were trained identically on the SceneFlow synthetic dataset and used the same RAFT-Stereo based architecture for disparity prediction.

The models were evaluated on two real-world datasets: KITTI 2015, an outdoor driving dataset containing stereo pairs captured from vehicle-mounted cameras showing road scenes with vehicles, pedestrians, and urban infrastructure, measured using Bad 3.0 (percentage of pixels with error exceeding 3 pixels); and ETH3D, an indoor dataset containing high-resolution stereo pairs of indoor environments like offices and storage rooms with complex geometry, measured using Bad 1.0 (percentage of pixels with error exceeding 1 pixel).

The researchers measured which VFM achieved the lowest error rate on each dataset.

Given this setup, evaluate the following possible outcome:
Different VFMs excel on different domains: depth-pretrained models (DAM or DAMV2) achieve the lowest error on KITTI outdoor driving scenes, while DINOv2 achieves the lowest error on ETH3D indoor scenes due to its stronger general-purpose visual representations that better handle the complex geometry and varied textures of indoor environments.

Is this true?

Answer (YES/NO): NO